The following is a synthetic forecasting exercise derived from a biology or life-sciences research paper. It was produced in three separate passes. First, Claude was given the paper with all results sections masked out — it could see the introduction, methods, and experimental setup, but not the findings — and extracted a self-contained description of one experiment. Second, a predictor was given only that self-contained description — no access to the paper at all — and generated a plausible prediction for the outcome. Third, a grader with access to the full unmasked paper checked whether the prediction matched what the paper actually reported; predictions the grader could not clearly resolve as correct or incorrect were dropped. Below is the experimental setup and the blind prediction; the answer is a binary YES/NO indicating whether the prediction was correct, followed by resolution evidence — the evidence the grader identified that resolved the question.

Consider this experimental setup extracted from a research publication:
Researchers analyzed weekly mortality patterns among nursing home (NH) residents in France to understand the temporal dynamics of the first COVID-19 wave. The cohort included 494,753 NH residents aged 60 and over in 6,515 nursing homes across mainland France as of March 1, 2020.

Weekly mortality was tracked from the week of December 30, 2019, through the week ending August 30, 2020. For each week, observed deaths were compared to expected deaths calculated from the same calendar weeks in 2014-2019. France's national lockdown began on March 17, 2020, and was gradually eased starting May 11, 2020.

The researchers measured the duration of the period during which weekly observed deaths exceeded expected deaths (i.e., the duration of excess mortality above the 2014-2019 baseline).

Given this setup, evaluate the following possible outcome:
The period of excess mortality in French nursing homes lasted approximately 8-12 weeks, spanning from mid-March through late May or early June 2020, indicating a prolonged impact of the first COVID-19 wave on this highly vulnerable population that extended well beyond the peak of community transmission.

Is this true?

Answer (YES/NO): NO